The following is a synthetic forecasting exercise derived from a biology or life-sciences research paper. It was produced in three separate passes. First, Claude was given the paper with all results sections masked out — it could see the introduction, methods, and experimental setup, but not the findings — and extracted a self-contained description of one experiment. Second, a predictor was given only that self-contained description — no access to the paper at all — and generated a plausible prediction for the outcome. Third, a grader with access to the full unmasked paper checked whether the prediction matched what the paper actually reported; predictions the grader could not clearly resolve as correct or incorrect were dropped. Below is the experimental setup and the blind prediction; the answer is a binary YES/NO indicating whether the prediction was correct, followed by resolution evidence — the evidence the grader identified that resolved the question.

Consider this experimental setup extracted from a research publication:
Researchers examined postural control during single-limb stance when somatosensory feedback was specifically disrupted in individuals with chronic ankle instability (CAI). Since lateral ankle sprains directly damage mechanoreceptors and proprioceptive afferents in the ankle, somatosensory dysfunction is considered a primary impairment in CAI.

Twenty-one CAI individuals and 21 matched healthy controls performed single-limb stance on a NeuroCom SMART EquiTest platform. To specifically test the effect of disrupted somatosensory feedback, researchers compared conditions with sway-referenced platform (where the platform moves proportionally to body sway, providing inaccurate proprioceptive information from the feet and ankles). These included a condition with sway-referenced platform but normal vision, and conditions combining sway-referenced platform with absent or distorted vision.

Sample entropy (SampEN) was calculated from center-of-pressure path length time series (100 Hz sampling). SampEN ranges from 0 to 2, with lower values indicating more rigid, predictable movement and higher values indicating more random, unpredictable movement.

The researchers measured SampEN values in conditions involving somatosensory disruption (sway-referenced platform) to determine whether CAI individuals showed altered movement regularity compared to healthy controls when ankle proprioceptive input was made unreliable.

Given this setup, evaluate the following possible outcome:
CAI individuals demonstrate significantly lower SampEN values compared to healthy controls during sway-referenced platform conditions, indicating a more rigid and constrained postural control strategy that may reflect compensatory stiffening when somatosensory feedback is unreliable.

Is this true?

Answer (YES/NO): NO